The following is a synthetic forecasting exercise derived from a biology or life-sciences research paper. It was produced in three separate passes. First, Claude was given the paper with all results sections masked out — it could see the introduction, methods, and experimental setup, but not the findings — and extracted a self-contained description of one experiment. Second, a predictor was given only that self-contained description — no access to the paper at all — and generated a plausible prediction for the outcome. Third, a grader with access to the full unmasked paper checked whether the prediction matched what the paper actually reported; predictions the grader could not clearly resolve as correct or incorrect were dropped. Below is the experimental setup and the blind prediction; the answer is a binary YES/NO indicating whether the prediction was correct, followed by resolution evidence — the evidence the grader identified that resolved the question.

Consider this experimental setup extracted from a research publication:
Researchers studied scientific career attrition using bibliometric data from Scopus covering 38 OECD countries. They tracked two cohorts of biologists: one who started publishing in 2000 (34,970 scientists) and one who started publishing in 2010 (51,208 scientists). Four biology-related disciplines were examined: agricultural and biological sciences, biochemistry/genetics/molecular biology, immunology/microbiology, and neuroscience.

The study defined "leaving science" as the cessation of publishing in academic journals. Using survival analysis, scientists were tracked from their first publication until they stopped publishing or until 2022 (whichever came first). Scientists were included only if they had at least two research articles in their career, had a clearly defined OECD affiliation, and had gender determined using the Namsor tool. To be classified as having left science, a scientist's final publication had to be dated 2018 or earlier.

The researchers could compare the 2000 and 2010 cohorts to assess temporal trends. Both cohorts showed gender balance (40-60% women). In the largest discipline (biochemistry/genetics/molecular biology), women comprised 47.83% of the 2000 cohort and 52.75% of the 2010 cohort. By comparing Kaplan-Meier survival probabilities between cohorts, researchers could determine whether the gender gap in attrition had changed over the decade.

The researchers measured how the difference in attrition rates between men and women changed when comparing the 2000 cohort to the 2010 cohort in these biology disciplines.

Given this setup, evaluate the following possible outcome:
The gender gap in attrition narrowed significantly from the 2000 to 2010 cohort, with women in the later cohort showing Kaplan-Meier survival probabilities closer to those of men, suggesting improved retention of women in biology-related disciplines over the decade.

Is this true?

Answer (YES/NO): NO